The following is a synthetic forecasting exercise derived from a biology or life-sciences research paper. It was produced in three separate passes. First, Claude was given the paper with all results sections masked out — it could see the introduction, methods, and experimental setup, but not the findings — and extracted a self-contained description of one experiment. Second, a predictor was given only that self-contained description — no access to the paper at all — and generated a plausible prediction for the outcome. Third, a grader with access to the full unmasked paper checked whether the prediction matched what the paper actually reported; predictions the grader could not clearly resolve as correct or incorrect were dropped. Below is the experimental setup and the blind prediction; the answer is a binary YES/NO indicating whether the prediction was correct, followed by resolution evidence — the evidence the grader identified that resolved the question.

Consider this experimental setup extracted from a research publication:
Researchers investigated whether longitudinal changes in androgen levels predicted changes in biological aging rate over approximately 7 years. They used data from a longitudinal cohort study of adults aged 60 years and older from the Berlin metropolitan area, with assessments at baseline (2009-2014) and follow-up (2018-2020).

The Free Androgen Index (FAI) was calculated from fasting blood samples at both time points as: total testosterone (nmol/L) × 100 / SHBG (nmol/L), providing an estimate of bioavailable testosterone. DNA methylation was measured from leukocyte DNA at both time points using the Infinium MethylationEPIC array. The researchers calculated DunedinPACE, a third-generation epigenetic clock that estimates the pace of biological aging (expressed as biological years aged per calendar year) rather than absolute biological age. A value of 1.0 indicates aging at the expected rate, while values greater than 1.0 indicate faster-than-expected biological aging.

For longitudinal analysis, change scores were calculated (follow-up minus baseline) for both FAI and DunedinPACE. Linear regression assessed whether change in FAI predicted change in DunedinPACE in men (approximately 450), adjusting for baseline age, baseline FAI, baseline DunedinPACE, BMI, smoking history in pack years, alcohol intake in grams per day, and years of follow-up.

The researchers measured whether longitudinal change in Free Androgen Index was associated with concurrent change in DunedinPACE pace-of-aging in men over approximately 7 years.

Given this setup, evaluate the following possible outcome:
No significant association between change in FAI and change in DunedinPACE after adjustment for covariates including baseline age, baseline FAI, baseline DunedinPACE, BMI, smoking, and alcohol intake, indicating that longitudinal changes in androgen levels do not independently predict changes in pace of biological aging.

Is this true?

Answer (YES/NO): YES